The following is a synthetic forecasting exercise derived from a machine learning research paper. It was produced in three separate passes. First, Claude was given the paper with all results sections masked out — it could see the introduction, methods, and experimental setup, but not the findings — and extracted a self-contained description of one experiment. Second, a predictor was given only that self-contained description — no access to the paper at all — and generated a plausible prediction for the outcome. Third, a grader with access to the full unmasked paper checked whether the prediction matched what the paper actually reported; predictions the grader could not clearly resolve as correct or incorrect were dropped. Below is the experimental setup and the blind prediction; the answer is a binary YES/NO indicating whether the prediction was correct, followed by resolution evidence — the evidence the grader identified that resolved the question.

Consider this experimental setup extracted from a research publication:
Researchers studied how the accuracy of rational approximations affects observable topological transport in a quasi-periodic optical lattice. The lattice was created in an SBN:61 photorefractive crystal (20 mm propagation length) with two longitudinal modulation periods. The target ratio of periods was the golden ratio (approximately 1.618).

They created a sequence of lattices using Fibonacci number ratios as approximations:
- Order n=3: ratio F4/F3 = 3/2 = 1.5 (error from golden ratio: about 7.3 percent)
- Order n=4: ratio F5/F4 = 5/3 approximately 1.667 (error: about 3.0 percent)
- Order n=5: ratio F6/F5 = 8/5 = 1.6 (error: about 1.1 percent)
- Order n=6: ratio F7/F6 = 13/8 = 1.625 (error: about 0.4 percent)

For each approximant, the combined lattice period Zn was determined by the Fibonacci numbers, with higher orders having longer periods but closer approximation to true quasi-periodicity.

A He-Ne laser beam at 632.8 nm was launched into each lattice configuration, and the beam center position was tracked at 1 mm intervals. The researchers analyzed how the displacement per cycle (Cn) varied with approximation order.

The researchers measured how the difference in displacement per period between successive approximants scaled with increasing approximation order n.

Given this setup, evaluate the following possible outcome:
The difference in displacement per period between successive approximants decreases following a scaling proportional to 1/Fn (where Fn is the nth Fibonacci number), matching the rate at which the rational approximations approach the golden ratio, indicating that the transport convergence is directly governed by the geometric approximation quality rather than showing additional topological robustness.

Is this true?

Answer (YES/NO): NO